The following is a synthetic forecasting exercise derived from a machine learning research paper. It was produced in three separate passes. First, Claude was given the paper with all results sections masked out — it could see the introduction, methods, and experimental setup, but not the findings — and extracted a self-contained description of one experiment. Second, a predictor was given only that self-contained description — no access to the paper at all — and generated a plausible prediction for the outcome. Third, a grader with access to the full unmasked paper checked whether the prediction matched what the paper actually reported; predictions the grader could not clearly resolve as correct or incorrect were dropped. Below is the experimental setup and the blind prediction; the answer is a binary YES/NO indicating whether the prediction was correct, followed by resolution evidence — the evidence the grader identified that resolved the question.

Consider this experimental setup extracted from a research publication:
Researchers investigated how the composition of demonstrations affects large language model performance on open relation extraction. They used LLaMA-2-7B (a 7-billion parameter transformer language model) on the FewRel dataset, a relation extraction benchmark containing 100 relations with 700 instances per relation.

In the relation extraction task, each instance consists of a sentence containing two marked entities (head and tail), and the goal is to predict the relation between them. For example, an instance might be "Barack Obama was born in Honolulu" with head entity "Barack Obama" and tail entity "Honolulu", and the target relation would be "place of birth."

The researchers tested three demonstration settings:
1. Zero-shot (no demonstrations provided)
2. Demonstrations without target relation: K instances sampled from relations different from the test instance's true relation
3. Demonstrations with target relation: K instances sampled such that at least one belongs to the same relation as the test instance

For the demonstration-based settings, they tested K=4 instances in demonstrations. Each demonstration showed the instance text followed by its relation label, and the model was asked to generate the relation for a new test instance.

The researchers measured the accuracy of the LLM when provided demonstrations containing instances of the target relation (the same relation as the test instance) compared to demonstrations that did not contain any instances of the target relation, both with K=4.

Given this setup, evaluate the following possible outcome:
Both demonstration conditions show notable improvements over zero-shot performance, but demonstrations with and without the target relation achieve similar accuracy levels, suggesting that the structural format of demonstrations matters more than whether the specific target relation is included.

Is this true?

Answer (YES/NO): NO